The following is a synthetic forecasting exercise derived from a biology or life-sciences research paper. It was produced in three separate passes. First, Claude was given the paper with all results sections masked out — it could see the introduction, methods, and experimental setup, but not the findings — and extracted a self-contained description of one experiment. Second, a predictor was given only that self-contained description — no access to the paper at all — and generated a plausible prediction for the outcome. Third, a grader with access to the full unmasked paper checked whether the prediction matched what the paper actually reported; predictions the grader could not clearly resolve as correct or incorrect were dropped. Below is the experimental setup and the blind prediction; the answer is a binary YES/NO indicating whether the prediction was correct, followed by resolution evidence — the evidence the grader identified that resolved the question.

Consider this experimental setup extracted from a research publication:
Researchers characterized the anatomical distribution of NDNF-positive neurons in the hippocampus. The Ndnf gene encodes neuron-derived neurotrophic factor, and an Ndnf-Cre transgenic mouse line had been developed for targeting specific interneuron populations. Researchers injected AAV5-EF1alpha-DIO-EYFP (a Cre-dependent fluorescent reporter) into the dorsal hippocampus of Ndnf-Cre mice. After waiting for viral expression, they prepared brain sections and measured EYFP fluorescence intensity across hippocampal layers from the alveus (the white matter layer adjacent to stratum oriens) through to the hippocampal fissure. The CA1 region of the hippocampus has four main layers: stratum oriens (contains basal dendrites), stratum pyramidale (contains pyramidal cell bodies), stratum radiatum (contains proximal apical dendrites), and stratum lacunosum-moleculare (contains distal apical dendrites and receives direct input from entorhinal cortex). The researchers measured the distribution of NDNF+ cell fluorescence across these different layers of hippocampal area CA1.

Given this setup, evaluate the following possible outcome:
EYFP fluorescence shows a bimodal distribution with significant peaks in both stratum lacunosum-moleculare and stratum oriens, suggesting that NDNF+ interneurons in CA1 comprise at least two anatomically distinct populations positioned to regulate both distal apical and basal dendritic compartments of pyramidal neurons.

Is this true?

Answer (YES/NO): NO